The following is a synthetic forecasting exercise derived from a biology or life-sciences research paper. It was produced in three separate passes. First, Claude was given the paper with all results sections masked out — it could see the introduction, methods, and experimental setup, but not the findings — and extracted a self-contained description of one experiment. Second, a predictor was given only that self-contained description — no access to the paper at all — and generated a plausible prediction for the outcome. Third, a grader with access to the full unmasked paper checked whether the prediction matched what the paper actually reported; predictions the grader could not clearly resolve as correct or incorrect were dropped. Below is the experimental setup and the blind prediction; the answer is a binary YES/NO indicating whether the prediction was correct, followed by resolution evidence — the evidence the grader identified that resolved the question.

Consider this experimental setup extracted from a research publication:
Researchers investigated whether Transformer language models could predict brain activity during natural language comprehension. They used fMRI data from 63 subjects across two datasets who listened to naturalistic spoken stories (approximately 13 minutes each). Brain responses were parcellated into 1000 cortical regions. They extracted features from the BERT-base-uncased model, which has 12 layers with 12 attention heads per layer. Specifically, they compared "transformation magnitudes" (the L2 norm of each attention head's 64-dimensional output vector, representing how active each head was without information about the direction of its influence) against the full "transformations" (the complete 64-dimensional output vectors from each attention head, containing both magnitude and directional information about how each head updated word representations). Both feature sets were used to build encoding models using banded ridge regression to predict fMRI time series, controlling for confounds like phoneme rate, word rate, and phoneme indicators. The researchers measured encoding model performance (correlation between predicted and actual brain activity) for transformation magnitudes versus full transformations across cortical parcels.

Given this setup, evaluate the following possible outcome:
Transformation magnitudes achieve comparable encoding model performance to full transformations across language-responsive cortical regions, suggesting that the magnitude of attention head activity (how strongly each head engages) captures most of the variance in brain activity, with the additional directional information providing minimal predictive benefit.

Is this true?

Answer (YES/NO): NO